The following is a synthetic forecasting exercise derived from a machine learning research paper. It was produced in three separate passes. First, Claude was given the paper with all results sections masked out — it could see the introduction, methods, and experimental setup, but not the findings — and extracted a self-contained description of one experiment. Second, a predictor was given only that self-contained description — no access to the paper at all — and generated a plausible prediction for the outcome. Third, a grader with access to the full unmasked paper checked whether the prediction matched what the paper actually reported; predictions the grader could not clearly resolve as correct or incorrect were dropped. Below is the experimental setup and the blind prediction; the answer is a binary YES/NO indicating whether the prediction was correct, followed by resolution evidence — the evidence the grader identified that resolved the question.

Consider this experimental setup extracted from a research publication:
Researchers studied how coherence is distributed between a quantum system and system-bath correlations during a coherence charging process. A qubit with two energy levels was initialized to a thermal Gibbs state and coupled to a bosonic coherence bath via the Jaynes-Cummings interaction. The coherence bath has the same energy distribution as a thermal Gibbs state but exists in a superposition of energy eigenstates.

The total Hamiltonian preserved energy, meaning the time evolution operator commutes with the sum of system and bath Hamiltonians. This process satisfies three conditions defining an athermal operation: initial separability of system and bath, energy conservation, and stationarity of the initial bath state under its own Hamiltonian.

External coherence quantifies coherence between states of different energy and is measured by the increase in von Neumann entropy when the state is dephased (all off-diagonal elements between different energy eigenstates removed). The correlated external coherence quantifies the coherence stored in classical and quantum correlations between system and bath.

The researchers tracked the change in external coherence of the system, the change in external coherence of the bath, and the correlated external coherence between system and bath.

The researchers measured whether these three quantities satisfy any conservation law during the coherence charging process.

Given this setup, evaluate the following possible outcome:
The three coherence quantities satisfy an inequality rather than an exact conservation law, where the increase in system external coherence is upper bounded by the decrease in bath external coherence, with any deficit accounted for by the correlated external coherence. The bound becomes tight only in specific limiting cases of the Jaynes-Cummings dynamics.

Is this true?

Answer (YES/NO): NO